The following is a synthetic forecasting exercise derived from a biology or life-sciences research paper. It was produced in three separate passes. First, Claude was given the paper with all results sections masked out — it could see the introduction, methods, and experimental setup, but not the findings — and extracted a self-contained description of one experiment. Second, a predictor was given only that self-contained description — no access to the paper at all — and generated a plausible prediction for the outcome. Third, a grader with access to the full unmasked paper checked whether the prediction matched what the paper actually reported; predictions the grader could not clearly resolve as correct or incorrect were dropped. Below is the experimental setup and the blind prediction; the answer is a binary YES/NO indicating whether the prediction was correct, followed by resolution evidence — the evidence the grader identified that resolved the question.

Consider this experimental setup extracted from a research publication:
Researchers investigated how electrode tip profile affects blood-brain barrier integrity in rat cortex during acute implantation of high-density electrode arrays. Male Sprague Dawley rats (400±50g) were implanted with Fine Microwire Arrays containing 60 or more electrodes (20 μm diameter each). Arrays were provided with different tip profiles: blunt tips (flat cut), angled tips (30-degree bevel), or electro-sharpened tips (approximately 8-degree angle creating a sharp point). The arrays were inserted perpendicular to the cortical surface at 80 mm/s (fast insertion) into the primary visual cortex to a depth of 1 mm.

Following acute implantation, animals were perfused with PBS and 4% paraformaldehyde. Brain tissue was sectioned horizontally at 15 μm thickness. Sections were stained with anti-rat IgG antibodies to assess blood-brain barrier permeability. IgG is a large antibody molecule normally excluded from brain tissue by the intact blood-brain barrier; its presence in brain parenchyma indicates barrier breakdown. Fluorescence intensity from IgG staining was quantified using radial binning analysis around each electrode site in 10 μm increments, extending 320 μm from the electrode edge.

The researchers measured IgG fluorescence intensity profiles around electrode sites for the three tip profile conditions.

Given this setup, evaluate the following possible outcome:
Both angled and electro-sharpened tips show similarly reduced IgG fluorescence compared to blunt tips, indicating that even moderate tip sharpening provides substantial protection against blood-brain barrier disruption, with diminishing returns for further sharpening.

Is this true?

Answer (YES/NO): NO